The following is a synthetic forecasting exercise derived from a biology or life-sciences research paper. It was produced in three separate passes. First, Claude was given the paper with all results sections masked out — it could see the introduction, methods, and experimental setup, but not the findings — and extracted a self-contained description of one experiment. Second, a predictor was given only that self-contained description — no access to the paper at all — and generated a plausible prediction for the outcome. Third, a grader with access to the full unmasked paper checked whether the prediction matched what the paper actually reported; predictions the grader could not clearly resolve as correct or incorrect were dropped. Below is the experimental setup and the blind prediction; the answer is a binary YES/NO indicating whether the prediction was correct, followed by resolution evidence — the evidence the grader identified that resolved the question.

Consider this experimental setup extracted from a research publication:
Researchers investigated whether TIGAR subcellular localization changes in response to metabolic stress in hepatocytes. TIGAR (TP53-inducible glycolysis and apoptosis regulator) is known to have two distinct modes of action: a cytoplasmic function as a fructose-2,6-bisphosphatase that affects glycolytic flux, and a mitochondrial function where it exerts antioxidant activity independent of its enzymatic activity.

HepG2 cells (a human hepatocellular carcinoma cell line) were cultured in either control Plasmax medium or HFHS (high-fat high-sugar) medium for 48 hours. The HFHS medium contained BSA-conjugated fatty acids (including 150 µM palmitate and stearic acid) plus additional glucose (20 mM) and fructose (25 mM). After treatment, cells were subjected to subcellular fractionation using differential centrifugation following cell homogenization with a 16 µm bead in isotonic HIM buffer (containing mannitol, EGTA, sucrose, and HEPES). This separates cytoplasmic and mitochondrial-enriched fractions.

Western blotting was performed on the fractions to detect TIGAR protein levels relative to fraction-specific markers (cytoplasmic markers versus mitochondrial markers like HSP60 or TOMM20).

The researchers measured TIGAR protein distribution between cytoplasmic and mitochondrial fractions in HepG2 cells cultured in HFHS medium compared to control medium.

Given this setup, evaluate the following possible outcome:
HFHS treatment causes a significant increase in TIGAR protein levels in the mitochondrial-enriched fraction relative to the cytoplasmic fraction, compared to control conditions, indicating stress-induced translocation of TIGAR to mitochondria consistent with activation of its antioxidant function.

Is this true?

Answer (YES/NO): YES